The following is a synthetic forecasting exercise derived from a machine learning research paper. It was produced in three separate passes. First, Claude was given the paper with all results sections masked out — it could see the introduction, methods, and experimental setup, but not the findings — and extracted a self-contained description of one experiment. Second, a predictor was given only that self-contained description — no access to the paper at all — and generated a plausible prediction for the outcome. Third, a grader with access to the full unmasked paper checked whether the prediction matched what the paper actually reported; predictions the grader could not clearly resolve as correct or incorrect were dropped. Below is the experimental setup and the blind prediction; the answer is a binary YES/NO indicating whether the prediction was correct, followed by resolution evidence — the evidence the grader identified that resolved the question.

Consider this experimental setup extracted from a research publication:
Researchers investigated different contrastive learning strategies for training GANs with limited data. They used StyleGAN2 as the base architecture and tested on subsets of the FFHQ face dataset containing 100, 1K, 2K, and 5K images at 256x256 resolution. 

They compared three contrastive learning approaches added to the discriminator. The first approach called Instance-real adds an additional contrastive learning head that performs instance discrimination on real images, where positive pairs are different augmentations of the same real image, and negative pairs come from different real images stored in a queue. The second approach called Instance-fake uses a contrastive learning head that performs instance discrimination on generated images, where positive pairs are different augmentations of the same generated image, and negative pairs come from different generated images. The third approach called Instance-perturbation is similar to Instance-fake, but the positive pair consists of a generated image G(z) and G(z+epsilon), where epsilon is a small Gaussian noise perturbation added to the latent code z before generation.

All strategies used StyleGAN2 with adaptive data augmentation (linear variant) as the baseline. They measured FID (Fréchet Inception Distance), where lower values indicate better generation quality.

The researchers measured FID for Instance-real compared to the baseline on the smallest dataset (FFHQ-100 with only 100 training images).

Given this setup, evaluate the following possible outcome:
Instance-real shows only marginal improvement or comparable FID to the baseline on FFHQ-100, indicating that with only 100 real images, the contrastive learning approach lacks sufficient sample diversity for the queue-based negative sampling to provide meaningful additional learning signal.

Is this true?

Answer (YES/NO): NO